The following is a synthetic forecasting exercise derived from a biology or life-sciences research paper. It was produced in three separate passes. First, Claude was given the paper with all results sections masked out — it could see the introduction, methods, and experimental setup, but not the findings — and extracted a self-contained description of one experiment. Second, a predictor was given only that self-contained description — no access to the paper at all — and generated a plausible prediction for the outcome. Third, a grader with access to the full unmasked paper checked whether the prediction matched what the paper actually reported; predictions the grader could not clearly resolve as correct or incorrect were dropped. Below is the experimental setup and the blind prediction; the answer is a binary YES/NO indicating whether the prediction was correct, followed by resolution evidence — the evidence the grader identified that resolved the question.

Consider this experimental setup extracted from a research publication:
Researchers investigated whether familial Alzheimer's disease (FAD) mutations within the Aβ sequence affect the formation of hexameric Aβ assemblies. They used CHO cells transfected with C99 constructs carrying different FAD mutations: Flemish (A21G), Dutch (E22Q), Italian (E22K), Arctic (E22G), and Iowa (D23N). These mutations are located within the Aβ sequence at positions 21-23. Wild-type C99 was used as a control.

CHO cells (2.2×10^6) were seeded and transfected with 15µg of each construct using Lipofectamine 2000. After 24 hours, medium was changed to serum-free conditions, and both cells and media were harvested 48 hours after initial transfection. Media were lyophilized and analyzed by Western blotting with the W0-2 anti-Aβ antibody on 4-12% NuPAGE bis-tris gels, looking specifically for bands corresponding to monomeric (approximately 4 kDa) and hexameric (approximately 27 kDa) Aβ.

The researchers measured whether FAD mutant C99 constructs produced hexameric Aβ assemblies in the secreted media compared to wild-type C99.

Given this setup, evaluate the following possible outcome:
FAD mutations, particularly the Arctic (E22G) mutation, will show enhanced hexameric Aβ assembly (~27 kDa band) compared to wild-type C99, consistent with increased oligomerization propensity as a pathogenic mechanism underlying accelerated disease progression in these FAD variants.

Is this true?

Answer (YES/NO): NO